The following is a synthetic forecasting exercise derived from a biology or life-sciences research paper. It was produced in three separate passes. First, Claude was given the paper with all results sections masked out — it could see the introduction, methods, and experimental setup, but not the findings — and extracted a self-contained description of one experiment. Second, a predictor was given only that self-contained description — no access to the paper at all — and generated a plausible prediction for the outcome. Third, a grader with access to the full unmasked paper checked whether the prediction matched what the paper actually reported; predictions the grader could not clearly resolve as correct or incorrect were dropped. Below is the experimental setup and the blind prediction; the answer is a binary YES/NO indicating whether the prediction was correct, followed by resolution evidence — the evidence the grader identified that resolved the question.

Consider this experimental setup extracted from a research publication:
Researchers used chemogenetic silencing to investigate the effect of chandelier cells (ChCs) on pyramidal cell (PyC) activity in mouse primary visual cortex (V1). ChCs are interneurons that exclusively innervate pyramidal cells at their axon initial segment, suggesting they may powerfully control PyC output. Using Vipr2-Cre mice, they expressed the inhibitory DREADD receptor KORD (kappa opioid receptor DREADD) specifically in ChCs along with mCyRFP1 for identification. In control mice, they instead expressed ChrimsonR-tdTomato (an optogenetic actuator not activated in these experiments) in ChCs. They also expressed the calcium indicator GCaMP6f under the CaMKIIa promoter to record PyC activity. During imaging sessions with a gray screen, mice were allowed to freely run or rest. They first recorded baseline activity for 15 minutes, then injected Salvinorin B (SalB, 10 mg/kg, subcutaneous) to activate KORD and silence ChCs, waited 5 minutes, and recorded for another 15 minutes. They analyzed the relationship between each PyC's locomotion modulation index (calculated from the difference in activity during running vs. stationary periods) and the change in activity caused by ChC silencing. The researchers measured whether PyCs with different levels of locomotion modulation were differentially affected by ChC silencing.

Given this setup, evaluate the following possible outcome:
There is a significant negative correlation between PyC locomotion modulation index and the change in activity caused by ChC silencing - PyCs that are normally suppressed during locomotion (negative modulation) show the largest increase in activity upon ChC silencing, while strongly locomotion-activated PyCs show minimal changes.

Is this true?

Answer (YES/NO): NO